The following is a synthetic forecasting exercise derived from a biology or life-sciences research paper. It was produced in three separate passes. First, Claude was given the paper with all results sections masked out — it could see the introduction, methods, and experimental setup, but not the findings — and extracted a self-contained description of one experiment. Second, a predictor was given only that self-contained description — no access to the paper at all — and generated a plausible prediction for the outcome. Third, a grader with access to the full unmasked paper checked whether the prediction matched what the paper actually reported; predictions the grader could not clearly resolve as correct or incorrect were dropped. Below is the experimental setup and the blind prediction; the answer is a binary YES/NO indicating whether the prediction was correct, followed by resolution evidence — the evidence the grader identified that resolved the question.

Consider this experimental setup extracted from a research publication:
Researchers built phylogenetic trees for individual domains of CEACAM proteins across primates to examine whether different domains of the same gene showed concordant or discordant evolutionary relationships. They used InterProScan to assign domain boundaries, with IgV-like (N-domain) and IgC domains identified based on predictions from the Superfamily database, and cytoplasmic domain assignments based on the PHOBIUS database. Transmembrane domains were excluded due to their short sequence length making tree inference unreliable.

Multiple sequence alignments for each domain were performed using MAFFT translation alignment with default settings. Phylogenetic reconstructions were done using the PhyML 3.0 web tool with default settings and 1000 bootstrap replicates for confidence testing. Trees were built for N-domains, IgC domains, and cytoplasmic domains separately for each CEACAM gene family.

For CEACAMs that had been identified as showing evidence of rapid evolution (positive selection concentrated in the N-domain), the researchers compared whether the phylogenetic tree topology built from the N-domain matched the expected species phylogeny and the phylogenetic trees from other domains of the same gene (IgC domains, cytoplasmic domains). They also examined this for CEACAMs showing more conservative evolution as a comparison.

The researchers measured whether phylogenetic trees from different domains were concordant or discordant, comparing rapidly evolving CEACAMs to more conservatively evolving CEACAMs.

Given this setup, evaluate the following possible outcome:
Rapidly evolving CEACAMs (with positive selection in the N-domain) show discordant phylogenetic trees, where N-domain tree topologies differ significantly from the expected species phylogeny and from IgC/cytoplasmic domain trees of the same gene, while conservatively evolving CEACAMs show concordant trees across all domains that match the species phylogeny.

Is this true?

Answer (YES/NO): YES